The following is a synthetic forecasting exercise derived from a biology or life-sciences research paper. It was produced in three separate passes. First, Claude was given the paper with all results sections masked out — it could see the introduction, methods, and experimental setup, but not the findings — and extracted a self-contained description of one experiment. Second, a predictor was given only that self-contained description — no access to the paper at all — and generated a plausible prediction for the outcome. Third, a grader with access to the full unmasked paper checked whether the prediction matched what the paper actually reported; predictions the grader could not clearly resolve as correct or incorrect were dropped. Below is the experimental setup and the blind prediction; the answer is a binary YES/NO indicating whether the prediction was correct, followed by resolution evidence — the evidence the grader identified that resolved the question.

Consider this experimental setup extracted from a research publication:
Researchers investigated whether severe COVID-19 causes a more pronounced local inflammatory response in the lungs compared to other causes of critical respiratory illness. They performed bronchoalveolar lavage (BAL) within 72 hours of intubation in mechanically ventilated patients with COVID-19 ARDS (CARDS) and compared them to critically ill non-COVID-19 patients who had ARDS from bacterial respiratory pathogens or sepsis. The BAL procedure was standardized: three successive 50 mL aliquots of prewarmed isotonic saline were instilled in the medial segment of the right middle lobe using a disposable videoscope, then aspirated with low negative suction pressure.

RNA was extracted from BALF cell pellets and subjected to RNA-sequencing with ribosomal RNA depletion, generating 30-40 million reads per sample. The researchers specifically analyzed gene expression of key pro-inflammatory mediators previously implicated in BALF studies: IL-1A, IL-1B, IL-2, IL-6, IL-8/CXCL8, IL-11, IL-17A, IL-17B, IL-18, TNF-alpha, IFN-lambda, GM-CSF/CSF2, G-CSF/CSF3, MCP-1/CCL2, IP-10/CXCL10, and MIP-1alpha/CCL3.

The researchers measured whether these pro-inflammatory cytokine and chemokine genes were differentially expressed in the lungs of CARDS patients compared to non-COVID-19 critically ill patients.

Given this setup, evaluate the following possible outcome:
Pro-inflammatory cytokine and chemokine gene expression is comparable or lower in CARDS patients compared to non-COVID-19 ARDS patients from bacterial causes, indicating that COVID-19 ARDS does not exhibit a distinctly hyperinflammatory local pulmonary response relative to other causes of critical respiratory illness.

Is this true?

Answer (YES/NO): YES